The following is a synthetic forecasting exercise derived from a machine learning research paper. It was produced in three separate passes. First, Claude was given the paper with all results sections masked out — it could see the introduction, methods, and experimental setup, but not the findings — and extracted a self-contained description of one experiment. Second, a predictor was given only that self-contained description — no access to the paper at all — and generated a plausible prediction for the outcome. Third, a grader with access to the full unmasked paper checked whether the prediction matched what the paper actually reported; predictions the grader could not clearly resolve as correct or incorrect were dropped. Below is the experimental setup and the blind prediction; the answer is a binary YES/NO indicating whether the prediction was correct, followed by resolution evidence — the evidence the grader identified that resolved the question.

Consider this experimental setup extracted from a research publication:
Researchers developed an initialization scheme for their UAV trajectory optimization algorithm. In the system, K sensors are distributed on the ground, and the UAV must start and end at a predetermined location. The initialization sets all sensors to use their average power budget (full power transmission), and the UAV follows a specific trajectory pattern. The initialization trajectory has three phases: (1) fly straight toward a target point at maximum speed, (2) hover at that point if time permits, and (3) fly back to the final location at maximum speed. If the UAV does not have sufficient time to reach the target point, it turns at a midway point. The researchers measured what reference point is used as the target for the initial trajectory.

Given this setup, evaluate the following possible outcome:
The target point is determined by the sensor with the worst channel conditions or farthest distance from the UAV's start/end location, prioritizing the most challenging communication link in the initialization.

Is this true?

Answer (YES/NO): NO